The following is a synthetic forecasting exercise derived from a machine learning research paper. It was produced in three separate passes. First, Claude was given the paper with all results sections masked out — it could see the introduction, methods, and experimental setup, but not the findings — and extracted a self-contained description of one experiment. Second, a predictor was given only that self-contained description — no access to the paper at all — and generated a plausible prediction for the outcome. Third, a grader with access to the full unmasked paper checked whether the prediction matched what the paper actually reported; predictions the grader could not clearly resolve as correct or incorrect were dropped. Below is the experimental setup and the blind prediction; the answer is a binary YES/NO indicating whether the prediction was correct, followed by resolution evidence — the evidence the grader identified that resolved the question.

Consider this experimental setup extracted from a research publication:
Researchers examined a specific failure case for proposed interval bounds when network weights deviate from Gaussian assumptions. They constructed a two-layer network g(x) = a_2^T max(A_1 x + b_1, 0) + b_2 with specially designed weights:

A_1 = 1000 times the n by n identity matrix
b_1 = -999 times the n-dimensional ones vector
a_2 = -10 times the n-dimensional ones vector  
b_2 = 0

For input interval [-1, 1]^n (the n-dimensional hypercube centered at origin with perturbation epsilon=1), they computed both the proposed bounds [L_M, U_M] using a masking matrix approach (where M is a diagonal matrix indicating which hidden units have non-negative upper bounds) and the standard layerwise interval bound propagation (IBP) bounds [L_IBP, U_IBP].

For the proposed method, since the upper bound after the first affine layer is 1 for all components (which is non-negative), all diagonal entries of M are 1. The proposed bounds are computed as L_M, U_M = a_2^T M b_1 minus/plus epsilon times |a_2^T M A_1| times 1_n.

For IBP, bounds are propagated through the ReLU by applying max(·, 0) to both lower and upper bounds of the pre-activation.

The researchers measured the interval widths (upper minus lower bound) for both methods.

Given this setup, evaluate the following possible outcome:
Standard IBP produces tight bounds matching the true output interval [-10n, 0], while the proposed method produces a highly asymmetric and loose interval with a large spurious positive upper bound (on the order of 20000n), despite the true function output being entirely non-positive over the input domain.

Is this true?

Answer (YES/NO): YES